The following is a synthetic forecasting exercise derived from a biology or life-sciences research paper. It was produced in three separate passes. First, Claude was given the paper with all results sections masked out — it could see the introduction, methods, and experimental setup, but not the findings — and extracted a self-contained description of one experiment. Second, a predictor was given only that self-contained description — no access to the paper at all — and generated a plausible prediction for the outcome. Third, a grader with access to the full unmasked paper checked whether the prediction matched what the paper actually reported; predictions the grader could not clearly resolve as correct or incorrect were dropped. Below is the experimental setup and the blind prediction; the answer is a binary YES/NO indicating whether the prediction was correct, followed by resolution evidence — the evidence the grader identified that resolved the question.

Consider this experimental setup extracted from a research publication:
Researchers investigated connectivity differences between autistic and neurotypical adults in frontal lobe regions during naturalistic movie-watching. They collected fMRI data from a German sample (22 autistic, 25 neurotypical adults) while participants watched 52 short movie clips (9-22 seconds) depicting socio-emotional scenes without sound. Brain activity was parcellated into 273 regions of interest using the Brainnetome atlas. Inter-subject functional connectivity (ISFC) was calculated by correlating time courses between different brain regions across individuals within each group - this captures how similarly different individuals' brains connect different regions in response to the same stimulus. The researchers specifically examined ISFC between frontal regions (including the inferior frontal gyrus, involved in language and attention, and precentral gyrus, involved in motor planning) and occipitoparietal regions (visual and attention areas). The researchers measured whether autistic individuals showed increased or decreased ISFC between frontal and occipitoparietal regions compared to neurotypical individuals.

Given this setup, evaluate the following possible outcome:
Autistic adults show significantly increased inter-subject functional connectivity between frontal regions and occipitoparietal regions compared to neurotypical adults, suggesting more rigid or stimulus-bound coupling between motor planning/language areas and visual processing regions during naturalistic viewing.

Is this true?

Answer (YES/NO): NO